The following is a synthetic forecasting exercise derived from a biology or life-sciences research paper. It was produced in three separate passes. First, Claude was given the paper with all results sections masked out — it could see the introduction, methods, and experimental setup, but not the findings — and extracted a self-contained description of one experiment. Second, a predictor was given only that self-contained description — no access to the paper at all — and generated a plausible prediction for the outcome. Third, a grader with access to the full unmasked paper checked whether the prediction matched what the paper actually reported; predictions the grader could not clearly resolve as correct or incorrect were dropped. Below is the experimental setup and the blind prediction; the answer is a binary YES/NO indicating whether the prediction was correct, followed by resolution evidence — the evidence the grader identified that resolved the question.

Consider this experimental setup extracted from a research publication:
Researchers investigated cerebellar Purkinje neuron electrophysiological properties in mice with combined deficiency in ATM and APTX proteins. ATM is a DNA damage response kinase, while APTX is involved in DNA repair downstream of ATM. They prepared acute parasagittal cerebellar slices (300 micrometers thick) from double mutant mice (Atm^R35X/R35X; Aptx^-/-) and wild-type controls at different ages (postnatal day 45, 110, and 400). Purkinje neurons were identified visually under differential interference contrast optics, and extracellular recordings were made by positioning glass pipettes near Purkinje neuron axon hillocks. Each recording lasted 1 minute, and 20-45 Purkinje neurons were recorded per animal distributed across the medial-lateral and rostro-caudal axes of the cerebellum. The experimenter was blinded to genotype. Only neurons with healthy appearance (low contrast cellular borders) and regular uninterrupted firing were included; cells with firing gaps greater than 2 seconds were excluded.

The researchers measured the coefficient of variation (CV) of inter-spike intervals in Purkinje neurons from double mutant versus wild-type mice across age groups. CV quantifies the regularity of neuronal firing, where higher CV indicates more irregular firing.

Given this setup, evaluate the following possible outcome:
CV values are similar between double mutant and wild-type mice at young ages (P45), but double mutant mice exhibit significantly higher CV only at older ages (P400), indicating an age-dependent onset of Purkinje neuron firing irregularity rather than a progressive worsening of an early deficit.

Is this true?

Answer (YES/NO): NO